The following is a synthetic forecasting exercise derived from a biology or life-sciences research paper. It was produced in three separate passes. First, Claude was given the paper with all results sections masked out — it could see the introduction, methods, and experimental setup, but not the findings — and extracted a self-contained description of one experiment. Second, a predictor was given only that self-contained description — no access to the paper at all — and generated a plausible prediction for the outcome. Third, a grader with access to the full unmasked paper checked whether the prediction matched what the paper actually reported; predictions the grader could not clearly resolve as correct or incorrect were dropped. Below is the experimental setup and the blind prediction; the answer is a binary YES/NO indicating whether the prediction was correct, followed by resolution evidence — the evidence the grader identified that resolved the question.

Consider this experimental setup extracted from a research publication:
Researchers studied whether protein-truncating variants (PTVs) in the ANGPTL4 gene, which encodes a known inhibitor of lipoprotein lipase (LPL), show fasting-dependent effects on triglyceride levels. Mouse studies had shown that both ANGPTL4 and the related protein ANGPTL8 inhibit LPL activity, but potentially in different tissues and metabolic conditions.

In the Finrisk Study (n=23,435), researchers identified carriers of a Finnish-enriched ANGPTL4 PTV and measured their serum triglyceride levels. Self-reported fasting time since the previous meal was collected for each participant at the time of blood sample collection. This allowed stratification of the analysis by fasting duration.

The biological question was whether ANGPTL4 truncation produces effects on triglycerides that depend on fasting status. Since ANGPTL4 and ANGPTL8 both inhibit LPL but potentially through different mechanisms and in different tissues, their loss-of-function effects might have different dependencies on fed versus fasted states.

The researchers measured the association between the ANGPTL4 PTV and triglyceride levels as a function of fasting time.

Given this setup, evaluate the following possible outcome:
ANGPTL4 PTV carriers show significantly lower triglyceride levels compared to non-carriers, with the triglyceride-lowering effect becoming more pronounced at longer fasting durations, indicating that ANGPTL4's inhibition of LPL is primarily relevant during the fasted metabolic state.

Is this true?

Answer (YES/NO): YES